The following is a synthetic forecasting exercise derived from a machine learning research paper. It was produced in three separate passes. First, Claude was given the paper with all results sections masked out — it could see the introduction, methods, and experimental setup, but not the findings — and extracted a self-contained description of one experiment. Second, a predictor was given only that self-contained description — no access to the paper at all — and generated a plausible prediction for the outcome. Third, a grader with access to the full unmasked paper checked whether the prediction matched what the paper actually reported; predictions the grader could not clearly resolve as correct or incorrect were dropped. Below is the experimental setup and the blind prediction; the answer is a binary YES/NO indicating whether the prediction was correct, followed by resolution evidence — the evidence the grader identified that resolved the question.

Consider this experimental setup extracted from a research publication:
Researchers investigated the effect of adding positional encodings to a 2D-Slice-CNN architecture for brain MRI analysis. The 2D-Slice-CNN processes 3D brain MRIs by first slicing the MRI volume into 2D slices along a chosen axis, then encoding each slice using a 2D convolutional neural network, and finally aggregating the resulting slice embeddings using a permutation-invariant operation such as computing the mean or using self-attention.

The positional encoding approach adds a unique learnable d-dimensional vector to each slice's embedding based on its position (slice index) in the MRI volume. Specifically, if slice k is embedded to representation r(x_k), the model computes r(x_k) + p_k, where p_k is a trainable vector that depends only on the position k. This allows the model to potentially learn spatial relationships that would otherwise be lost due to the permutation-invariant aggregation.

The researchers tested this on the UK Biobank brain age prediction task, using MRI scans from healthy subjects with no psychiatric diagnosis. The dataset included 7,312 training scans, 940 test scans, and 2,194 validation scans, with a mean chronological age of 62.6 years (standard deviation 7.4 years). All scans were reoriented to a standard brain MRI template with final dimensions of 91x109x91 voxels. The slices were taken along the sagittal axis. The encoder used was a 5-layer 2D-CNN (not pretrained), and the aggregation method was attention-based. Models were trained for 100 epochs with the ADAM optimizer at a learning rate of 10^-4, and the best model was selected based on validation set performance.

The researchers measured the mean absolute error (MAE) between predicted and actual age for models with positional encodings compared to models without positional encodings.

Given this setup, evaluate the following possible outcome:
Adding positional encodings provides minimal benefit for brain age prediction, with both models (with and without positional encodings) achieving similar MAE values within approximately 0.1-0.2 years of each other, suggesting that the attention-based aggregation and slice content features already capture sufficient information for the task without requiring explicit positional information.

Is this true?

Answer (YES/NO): NO